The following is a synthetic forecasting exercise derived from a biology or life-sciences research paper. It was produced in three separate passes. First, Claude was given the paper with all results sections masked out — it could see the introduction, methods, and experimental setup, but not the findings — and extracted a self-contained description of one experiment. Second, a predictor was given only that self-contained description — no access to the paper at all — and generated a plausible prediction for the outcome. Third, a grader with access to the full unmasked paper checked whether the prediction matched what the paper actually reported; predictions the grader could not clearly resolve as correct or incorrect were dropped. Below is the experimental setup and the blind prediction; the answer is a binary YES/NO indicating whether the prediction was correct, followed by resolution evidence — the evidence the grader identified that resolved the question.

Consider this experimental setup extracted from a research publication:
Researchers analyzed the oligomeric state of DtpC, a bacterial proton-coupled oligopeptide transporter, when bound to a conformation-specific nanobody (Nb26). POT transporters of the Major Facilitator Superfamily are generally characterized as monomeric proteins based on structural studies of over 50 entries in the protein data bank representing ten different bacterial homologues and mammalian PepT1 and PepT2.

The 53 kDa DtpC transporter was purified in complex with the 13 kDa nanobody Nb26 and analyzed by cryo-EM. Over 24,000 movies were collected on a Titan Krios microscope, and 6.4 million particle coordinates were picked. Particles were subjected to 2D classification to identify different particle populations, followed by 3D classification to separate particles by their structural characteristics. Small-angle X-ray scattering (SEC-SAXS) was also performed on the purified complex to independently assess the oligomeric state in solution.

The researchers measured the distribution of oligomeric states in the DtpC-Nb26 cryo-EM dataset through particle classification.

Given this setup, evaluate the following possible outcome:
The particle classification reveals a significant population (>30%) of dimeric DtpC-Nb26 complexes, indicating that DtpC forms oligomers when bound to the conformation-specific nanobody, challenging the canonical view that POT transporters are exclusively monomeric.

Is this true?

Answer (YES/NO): NO